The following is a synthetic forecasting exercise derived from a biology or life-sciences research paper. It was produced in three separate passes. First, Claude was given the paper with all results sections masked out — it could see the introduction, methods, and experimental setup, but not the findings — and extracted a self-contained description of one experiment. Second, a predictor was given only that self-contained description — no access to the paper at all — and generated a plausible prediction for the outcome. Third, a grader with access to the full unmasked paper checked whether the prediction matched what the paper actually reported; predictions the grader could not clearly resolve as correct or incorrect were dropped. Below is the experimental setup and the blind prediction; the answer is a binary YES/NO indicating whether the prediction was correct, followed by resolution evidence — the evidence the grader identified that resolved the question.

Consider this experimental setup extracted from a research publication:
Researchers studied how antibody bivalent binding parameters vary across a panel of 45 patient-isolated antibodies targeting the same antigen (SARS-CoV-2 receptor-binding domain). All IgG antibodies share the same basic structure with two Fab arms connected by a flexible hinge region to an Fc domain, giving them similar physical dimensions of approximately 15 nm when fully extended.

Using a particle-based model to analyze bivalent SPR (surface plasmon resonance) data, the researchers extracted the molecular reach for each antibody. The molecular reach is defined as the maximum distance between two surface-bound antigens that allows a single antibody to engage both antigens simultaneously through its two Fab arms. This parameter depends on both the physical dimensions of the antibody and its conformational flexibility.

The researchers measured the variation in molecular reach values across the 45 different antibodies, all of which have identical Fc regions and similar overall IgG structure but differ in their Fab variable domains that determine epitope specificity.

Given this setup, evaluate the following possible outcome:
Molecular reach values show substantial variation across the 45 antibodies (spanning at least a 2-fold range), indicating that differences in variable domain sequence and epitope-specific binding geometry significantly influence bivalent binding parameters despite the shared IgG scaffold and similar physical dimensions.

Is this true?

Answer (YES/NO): YES